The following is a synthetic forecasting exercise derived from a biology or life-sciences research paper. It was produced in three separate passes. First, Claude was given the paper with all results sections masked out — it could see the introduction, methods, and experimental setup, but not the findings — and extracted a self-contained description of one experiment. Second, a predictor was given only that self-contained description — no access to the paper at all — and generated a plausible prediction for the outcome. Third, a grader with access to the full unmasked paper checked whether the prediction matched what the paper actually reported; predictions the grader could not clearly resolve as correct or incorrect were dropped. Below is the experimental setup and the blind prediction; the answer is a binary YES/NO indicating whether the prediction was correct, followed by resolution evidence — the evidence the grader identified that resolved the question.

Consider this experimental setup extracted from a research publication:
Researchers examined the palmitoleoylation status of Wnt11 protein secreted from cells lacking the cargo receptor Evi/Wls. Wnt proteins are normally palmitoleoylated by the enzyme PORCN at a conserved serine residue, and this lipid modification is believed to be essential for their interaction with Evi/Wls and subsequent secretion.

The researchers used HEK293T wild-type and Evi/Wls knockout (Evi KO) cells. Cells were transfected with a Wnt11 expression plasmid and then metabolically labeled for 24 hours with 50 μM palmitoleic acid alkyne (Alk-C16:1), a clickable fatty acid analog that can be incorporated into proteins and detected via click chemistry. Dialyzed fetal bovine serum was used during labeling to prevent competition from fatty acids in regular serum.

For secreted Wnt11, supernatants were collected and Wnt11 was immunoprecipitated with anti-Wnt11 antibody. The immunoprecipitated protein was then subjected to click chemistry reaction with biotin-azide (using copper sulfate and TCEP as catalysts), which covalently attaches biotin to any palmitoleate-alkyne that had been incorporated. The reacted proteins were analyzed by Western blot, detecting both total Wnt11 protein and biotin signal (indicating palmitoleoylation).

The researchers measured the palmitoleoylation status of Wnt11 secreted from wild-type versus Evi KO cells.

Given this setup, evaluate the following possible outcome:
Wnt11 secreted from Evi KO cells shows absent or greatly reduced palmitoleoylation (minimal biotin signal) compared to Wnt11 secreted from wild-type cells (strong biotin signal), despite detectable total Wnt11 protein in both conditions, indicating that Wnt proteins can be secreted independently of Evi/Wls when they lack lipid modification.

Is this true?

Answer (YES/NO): YES